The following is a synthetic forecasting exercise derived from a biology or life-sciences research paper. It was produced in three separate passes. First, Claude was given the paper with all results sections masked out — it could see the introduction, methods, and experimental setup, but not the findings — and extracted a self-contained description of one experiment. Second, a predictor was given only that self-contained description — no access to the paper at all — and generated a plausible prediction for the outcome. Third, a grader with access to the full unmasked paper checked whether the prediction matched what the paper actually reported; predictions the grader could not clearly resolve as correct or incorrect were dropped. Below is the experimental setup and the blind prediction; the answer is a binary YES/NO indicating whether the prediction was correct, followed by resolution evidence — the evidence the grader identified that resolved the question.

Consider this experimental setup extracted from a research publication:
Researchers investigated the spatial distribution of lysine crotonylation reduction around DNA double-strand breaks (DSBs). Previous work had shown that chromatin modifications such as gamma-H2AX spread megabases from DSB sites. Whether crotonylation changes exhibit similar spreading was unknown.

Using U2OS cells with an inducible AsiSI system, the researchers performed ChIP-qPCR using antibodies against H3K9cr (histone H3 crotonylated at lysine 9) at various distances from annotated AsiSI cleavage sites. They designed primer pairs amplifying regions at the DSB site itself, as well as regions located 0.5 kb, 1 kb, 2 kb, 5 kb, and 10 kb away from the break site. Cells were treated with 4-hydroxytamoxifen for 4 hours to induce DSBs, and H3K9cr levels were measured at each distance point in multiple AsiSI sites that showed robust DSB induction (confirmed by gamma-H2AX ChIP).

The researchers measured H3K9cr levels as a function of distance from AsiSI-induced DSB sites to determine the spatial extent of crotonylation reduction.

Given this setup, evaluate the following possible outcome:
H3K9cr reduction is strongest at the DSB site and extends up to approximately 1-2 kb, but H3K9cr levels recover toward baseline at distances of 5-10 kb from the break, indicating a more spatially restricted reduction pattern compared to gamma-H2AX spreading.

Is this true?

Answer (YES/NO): NO